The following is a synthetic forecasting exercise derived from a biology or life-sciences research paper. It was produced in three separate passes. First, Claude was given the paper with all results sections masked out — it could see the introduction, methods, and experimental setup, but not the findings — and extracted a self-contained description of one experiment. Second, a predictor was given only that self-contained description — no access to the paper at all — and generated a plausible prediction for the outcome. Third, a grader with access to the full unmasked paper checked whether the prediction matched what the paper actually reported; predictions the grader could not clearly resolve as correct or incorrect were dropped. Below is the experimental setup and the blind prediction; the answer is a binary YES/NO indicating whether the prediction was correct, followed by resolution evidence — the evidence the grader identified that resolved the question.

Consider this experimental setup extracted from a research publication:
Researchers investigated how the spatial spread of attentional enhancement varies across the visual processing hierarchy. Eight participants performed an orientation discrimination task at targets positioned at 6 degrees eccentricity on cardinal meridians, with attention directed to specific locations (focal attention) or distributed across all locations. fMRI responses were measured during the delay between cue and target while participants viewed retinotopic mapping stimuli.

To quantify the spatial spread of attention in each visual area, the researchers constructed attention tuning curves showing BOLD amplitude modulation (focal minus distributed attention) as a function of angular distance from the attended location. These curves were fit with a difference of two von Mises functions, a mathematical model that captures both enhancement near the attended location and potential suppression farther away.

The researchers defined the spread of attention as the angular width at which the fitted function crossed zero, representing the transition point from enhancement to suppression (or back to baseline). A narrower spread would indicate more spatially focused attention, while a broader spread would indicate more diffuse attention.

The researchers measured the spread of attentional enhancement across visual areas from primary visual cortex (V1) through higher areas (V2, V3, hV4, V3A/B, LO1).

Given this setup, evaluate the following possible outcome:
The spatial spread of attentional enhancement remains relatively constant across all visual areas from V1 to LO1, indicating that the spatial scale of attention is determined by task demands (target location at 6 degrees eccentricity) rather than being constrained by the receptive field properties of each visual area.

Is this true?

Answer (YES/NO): NO